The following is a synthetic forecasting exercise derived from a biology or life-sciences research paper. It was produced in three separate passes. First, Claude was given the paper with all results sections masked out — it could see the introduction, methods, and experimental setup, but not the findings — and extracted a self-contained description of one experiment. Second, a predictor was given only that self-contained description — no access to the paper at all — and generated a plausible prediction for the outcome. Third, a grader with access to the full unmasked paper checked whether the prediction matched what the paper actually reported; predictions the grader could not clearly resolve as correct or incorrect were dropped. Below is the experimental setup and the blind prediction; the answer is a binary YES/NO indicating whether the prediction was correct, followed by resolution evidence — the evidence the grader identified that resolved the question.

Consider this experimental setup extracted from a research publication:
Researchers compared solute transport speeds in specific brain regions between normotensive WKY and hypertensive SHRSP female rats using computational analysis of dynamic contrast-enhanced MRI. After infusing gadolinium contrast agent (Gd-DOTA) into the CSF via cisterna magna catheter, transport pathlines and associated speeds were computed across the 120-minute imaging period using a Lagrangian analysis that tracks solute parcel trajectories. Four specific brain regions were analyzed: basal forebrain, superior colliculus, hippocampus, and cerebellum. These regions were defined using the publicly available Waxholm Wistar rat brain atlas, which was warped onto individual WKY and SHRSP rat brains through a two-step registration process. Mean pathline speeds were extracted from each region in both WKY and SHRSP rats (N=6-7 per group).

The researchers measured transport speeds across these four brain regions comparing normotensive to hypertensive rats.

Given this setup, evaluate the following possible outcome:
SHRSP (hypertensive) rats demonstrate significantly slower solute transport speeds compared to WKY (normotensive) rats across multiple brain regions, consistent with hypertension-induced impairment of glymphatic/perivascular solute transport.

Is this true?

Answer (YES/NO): NO